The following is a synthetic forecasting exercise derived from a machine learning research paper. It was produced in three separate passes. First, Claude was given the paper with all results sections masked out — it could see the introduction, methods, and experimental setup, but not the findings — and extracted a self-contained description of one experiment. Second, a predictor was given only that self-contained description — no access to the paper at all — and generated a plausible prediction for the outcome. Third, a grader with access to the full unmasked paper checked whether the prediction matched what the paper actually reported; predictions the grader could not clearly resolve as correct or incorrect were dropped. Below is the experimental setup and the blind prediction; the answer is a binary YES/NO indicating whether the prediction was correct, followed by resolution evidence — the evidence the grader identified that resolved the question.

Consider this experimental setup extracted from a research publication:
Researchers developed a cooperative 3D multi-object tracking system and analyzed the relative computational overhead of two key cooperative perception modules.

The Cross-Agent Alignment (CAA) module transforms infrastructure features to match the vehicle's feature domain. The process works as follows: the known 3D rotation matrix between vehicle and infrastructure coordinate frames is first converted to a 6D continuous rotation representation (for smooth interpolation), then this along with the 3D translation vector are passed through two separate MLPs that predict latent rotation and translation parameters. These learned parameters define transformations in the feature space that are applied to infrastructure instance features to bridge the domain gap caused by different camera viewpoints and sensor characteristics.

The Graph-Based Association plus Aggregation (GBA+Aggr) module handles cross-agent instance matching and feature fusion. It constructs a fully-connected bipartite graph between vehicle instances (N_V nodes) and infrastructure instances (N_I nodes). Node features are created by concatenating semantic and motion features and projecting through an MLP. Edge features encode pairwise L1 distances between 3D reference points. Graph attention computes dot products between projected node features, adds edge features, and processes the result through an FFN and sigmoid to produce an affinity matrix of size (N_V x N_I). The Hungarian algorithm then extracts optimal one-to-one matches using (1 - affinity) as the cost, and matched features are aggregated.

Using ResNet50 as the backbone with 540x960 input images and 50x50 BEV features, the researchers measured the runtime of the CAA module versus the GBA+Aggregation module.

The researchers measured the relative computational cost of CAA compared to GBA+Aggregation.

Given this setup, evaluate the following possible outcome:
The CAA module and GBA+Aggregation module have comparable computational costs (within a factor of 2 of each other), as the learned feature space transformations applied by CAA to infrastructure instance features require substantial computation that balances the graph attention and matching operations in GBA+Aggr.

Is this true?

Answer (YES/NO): NO